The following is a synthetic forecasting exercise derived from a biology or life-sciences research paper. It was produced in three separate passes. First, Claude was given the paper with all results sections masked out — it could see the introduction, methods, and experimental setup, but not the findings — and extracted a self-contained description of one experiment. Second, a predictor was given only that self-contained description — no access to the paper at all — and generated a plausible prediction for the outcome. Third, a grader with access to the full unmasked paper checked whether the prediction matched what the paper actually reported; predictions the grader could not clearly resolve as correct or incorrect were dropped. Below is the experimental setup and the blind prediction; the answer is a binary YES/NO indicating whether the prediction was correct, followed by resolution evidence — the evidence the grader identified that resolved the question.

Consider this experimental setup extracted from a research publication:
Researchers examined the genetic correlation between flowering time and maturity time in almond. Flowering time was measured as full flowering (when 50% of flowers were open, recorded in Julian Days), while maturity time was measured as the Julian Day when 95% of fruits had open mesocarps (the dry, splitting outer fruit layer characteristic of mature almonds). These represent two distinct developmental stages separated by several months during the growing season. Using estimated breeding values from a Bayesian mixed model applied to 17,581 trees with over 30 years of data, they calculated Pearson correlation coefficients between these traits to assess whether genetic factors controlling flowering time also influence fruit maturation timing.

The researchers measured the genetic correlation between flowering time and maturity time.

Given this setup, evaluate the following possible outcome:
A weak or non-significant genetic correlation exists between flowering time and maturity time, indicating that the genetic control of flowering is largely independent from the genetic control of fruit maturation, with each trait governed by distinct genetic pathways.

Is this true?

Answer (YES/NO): YES